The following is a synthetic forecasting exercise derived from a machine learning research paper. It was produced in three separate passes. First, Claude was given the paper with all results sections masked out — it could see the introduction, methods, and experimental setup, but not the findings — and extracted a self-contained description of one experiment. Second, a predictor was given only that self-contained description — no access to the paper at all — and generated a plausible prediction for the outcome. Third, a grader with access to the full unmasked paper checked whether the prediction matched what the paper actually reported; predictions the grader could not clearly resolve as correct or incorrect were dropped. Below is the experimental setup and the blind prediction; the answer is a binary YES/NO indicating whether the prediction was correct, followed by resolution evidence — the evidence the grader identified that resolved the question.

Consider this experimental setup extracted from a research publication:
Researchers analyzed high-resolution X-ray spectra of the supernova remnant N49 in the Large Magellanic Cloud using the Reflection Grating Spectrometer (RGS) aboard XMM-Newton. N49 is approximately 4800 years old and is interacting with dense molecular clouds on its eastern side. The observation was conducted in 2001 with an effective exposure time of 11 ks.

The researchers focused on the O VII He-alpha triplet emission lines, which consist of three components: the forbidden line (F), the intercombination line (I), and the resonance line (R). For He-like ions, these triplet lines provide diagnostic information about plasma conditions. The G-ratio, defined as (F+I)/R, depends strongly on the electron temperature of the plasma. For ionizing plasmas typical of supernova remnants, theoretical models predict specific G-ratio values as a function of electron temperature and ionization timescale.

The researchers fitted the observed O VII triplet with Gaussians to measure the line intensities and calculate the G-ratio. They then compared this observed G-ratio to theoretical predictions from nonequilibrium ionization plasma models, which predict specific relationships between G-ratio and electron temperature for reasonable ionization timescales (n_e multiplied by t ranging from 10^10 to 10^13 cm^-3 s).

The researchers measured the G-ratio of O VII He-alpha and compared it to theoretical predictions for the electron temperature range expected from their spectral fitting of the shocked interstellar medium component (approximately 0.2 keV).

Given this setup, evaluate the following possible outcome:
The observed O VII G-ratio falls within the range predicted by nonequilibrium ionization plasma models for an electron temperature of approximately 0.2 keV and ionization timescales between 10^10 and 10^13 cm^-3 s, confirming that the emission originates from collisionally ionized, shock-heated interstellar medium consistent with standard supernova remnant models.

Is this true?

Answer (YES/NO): NO